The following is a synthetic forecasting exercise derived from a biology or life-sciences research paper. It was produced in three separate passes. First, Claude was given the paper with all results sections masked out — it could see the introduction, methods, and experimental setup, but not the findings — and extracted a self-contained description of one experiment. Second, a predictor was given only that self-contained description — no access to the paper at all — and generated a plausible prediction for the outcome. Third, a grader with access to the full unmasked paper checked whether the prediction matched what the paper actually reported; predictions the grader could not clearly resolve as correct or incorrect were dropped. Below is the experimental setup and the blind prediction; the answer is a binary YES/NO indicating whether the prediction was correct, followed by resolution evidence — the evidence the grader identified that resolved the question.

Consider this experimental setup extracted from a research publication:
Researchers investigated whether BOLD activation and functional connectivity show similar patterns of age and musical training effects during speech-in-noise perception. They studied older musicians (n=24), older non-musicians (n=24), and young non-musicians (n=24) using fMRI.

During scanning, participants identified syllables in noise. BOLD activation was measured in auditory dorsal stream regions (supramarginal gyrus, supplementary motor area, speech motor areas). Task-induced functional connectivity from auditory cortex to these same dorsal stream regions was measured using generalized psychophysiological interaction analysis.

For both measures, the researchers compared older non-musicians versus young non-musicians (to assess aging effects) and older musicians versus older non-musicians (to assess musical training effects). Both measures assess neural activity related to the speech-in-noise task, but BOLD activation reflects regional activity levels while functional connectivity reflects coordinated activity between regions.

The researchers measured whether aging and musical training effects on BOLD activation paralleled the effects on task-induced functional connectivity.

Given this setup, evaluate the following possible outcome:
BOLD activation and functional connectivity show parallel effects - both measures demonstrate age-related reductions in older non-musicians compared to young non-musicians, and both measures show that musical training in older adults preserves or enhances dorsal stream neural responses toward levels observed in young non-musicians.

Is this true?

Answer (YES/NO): NO